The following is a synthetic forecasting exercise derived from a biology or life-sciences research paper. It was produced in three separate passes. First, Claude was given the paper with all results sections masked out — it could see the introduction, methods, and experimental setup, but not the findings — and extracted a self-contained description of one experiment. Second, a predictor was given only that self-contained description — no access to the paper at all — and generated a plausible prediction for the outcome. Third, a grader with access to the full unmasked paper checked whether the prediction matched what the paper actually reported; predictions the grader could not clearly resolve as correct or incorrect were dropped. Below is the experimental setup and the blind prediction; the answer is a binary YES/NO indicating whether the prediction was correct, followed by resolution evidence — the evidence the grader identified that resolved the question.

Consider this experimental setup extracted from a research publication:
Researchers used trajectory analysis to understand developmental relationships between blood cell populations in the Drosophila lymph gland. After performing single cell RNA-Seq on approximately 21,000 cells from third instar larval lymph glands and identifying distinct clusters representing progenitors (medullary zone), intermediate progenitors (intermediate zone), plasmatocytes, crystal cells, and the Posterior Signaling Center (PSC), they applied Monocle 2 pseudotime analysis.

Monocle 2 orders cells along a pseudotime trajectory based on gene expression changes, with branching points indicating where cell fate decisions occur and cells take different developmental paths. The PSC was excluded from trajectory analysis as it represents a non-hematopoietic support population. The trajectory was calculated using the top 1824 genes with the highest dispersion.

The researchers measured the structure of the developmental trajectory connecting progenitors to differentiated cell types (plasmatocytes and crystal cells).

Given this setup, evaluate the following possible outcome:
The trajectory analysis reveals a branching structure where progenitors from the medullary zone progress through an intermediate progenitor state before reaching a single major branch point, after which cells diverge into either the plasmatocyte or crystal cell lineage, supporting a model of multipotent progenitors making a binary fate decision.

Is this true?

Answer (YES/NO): NO